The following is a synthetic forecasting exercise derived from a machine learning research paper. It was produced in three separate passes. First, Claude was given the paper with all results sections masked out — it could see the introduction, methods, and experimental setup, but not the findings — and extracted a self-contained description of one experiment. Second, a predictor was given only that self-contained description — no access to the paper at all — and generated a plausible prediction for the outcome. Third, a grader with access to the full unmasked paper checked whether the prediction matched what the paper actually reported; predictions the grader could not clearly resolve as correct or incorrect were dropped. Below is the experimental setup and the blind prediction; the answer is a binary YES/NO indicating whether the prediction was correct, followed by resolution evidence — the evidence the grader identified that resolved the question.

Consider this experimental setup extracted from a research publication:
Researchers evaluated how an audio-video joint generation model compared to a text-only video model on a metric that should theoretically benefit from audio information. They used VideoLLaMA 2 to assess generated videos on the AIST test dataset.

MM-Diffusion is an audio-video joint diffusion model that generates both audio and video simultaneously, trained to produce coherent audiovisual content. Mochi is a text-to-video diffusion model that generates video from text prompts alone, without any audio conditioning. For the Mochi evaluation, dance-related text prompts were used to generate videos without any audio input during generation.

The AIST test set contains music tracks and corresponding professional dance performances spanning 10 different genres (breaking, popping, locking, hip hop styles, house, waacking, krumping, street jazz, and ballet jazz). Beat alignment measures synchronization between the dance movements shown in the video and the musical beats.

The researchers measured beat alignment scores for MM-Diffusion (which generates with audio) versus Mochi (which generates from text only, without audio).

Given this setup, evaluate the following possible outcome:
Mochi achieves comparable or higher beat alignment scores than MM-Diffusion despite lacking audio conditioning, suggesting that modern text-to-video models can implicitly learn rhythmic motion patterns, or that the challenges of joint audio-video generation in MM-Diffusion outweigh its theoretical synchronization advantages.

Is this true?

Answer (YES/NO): YES